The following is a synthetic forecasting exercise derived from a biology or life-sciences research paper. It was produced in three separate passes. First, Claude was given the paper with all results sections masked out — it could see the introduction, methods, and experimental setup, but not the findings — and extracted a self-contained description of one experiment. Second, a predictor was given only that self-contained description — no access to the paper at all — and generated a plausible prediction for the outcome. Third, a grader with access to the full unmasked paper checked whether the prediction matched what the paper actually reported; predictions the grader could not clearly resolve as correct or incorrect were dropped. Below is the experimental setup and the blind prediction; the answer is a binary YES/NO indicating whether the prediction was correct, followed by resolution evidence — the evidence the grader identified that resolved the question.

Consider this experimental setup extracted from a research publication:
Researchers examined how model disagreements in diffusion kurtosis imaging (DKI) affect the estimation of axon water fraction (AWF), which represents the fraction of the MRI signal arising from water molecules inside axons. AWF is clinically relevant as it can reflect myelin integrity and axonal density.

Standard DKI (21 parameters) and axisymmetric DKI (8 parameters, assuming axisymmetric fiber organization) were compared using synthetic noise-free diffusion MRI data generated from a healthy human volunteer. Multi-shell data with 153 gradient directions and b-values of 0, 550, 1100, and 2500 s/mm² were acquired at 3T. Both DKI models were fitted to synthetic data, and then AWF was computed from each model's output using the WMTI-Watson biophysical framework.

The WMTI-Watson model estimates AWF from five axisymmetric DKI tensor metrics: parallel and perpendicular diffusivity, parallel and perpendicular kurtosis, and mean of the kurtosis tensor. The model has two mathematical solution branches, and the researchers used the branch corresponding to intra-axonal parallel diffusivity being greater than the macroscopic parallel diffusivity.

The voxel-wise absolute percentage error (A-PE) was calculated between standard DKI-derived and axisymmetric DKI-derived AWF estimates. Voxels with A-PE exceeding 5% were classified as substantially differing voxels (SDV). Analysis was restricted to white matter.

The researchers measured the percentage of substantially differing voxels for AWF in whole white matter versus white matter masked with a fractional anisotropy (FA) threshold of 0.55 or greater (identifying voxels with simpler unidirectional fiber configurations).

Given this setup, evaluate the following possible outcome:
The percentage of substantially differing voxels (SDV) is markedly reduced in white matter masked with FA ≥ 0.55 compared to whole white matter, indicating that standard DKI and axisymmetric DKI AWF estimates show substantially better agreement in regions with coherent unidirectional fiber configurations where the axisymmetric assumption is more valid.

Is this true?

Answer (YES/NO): YES